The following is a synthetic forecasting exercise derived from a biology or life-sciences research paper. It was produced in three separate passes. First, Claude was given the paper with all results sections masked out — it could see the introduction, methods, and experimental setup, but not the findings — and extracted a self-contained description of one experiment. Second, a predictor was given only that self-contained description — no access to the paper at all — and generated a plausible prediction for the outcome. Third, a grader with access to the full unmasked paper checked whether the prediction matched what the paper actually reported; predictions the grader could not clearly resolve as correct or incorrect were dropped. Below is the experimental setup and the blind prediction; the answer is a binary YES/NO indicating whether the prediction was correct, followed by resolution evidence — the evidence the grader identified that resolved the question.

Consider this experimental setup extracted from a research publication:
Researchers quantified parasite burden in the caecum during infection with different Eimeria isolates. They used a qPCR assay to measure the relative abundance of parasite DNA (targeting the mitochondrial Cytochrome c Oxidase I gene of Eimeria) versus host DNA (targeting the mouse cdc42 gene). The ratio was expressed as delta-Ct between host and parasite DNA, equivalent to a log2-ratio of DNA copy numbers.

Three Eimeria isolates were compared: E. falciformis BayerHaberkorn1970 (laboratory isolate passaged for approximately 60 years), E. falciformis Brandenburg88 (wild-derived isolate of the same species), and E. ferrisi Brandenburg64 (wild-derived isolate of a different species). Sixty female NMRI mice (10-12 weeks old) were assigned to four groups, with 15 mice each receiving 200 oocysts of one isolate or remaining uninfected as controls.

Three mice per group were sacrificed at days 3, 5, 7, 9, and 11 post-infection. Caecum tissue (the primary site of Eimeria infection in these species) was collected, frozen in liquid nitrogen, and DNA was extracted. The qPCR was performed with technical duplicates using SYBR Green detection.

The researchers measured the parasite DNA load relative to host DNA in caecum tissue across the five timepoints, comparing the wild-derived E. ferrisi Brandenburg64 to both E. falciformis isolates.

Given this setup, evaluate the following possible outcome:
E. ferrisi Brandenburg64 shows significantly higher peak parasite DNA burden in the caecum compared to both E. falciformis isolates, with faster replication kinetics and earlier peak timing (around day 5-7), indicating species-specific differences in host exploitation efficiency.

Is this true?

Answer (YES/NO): NO